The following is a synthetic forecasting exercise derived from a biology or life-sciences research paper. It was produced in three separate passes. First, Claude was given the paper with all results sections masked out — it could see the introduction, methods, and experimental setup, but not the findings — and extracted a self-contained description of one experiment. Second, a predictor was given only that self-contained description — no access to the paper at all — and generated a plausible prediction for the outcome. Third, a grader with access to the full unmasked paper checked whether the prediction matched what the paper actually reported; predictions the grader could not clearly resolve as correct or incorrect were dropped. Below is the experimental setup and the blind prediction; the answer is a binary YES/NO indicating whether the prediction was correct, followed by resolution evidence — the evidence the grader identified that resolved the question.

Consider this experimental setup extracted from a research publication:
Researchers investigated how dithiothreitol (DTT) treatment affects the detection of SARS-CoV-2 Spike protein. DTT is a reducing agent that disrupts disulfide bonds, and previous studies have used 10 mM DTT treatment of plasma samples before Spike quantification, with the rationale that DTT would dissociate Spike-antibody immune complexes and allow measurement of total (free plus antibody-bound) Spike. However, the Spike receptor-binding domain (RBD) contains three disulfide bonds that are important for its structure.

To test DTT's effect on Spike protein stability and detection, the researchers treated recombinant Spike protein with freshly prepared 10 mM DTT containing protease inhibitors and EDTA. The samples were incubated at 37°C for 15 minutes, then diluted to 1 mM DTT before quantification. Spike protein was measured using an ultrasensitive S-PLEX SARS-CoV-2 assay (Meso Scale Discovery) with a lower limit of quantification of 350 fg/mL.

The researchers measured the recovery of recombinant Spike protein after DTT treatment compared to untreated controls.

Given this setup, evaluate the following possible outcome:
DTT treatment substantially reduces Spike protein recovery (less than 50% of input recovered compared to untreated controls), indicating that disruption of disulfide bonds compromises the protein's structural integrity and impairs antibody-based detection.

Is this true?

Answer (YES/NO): YES